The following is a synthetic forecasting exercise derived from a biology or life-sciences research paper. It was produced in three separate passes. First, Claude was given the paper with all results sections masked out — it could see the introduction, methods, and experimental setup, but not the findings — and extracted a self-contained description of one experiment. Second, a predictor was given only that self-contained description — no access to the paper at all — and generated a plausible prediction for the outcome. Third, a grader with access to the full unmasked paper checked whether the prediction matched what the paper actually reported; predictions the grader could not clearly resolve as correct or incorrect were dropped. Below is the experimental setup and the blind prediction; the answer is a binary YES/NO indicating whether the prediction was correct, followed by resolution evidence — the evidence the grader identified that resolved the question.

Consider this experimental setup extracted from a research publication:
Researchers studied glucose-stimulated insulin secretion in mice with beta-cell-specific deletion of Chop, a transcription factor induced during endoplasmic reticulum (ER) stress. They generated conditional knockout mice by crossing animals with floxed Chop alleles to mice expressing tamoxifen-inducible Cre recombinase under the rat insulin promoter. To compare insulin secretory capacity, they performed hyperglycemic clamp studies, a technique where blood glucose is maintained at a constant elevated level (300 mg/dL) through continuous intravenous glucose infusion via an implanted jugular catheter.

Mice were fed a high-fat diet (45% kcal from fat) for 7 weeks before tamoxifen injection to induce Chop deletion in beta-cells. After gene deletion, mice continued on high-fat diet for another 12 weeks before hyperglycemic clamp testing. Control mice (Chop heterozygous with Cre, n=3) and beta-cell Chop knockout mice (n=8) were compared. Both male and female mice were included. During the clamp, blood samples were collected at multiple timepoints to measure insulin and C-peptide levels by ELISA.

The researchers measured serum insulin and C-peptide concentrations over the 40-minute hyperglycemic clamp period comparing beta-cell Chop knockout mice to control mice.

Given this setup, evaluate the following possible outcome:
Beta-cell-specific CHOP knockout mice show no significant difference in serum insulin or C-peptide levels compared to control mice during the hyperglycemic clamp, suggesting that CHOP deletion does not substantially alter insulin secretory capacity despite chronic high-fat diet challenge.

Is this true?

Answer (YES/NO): NO